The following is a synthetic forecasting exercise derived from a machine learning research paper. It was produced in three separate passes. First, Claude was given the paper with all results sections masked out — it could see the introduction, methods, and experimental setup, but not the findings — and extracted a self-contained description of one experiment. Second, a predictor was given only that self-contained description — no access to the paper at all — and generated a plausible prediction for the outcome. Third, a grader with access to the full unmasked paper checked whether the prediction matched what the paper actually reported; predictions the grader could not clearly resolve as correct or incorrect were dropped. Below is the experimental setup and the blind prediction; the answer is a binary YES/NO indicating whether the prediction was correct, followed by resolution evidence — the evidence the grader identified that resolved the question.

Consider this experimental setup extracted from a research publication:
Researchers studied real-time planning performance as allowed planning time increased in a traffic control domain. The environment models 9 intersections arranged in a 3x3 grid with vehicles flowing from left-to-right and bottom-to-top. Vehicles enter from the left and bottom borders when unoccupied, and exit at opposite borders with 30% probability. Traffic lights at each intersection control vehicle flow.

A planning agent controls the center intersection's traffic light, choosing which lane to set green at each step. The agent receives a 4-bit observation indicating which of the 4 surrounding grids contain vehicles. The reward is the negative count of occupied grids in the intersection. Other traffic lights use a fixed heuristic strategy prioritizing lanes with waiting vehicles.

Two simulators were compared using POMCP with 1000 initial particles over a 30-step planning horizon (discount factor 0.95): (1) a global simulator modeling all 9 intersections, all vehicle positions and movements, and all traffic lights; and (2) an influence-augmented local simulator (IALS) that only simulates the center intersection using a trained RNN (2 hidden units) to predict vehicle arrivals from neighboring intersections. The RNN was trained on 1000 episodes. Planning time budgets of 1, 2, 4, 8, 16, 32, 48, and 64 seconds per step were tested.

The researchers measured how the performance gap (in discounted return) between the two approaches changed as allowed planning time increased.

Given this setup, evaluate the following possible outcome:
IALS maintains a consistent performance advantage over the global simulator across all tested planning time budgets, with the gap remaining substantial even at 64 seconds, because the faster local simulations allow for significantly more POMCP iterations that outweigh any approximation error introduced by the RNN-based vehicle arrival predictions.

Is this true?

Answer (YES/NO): NO